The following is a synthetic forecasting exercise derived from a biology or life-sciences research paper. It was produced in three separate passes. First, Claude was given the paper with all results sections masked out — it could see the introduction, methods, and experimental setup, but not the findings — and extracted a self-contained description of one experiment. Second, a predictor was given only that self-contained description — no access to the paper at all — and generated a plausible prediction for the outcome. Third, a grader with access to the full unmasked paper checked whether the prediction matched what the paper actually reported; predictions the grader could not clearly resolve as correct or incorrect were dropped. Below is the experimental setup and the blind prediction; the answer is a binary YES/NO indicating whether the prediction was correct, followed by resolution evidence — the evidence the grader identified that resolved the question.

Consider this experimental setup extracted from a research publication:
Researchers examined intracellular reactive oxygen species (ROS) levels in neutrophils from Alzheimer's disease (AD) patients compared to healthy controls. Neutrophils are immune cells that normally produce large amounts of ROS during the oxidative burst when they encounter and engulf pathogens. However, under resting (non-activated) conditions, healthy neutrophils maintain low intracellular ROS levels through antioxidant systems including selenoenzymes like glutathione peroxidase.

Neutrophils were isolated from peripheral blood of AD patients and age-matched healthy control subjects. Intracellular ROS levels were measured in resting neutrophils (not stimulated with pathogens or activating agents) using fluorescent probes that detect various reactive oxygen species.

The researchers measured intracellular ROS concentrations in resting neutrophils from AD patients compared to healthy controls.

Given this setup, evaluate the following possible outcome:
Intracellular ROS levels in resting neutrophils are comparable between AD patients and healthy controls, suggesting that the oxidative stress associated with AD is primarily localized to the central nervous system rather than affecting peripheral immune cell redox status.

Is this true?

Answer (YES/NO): NO